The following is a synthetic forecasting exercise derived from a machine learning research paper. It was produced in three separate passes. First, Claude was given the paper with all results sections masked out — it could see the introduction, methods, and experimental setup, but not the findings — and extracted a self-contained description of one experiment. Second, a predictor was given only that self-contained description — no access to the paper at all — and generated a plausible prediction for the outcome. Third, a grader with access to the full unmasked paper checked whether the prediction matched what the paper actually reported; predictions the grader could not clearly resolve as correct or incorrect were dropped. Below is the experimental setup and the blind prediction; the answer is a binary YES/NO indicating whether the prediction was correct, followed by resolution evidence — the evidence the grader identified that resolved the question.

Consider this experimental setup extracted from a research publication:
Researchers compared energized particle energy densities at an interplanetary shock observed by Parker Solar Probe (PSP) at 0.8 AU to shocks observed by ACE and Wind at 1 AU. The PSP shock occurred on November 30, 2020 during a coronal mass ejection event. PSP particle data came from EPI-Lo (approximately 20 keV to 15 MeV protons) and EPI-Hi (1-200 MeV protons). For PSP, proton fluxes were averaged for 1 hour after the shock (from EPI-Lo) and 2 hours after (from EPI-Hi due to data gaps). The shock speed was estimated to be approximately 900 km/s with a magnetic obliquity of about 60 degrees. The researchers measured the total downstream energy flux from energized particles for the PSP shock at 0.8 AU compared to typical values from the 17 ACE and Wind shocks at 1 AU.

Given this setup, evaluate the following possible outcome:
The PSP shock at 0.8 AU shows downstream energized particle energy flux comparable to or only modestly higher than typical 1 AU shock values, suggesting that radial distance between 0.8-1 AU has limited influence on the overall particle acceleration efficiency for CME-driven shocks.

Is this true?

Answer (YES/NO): NO